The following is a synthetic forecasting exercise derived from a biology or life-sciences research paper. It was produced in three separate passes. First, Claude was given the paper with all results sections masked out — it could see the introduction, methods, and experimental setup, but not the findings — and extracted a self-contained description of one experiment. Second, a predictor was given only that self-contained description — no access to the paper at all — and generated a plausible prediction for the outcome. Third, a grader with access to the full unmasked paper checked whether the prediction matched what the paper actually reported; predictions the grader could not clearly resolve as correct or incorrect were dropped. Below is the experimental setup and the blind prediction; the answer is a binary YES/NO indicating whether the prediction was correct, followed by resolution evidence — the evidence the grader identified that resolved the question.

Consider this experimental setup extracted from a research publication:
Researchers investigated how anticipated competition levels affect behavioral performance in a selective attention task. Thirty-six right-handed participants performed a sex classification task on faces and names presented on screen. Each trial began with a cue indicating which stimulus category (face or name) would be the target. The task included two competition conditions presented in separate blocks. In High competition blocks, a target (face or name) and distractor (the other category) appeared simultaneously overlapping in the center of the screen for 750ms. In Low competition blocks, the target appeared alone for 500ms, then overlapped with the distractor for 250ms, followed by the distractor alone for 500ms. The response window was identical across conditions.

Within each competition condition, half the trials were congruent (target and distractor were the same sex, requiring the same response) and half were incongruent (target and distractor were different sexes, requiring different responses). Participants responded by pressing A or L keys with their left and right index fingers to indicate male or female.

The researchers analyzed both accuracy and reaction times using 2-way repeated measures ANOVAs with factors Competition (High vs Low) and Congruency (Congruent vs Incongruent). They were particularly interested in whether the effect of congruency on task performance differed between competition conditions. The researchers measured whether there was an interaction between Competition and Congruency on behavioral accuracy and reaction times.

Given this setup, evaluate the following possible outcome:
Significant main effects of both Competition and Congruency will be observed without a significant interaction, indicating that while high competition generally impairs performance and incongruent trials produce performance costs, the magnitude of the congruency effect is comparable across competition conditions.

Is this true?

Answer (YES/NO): NO